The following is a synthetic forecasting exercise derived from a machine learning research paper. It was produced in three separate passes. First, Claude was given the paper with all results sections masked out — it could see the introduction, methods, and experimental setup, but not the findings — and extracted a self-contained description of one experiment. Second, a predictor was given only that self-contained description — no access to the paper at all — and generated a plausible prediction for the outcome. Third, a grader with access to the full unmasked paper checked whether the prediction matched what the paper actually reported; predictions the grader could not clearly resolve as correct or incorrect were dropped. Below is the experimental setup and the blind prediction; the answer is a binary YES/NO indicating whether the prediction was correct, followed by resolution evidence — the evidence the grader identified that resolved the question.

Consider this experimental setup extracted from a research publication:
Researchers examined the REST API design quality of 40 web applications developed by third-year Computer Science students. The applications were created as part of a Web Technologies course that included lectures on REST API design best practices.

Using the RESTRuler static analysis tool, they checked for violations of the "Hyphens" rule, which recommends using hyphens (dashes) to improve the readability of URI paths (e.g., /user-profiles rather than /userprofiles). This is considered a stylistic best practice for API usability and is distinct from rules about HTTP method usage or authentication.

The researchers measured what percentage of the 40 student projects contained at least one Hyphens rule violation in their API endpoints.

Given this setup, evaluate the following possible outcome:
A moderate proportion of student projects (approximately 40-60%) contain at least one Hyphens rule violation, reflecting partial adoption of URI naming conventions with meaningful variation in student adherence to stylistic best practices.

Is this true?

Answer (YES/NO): NO